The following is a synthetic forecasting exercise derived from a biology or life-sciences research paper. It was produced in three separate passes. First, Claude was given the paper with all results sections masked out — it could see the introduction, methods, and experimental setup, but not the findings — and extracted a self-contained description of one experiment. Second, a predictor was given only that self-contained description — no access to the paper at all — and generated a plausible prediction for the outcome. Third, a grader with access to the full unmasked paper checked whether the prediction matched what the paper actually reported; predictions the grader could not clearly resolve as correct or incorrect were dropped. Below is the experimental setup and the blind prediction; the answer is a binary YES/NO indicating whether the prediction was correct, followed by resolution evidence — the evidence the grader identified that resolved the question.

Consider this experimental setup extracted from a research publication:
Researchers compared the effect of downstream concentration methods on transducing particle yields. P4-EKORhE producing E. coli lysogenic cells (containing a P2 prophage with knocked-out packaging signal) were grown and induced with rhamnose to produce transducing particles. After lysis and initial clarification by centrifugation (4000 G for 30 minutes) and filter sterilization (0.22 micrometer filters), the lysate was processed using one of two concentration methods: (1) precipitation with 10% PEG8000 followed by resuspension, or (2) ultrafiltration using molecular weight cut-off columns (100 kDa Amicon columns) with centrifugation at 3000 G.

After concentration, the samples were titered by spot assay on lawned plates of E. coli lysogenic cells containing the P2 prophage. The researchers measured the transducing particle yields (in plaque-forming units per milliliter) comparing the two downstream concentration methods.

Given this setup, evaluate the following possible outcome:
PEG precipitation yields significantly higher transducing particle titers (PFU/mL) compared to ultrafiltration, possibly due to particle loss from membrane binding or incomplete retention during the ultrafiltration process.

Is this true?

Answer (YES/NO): NO